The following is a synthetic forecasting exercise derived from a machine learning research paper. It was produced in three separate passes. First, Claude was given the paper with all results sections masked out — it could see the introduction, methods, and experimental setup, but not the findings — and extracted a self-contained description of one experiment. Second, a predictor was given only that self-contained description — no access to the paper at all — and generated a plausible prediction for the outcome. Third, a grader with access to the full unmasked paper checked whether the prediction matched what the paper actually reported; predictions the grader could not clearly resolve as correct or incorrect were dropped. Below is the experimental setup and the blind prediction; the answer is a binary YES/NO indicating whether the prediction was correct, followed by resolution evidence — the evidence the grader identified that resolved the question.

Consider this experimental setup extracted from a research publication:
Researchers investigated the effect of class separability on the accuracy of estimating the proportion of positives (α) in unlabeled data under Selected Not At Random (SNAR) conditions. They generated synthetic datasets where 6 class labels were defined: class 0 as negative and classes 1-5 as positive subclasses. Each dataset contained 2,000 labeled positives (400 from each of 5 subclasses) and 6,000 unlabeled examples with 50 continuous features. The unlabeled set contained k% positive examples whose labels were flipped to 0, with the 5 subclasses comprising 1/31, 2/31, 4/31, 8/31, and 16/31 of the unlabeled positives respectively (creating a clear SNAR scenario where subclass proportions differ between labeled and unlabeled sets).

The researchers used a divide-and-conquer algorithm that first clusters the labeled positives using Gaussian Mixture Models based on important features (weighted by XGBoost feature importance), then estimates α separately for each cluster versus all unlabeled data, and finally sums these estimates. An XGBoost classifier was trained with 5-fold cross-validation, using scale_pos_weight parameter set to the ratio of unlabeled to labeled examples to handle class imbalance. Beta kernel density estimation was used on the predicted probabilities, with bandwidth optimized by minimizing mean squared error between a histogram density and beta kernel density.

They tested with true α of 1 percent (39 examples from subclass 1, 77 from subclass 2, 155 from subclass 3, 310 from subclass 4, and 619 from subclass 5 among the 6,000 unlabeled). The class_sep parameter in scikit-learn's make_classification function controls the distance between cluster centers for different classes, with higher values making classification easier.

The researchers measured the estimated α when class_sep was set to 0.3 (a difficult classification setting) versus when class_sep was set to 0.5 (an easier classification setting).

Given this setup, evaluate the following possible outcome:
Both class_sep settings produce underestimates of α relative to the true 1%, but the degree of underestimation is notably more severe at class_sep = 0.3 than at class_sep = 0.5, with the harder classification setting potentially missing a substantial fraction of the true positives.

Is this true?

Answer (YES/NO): NO